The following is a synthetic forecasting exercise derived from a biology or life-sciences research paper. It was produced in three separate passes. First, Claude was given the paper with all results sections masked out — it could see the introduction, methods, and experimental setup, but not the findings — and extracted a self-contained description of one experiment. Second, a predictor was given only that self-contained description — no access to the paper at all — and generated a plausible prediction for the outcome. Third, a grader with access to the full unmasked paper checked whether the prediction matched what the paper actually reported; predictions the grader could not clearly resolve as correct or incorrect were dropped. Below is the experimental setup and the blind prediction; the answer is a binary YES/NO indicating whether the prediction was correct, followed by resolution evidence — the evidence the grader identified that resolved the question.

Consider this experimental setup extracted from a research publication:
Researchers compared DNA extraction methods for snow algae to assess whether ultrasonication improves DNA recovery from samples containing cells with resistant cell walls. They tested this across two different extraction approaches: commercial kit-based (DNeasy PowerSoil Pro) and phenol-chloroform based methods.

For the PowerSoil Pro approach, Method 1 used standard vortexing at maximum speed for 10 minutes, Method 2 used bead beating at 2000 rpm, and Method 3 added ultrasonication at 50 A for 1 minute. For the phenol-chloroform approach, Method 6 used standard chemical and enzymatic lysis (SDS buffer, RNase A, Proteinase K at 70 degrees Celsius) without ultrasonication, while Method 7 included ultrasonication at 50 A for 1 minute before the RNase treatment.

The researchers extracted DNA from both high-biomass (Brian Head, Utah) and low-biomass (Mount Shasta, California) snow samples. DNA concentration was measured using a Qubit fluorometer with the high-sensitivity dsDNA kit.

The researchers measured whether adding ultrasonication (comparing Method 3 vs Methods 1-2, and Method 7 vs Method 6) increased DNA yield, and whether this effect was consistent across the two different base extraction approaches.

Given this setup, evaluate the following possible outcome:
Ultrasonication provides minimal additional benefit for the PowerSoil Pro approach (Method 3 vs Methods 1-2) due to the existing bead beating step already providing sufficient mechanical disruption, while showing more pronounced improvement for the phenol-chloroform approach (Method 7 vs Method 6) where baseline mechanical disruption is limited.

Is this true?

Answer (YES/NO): NO